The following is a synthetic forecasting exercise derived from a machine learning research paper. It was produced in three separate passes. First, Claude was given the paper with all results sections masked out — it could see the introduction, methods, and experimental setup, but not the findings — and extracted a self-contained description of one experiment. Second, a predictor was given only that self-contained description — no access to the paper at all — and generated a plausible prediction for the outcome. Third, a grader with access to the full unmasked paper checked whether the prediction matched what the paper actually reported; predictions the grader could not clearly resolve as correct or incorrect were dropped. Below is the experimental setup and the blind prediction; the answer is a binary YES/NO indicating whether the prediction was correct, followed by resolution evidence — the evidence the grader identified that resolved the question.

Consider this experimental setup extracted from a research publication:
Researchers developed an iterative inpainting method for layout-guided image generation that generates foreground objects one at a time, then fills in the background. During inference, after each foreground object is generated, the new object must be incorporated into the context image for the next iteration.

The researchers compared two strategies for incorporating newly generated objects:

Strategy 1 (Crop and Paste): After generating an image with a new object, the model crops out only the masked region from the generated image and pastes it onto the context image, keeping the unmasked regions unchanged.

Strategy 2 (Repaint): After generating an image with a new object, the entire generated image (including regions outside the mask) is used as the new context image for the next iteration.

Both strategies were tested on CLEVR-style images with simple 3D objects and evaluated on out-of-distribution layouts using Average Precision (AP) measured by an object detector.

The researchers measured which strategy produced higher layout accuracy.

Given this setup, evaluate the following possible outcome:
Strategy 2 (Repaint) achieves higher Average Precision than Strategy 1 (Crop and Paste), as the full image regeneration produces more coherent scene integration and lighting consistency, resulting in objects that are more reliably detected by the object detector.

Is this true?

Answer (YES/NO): NO